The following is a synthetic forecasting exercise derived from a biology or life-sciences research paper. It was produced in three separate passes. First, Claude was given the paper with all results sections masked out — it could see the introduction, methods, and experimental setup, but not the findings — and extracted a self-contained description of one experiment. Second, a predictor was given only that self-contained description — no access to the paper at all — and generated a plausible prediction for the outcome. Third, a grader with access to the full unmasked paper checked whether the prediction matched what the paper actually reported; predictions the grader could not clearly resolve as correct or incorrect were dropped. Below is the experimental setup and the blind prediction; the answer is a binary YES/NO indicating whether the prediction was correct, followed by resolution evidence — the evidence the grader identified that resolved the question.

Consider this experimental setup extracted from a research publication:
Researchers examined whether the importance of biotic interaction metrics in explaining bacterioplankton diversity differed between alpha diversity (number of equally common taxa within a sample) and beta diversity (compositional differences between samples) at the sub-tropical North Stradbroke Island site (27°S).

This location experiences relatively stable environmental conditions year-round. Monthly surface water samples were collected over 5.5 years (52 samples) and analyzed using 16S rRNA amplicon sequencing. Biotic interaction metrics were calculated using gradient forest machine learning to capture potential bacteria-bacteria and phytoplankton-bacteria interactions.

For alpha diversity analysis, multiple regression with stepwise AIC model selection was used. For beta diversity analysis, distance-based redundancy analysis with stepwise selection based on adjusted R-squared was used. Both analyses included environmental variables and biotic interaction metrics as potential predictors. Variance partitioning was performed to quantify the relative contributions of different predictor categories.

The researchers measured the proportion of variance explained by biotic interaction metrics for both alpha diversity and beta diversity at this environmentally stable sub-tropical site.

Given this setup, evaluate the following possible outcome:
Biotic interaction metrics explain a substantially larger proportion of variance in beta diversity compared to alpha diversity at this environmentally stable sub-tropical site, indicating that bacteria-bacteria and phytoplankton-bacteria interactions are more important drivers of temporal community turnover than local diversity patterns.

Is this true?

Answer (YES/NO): NO